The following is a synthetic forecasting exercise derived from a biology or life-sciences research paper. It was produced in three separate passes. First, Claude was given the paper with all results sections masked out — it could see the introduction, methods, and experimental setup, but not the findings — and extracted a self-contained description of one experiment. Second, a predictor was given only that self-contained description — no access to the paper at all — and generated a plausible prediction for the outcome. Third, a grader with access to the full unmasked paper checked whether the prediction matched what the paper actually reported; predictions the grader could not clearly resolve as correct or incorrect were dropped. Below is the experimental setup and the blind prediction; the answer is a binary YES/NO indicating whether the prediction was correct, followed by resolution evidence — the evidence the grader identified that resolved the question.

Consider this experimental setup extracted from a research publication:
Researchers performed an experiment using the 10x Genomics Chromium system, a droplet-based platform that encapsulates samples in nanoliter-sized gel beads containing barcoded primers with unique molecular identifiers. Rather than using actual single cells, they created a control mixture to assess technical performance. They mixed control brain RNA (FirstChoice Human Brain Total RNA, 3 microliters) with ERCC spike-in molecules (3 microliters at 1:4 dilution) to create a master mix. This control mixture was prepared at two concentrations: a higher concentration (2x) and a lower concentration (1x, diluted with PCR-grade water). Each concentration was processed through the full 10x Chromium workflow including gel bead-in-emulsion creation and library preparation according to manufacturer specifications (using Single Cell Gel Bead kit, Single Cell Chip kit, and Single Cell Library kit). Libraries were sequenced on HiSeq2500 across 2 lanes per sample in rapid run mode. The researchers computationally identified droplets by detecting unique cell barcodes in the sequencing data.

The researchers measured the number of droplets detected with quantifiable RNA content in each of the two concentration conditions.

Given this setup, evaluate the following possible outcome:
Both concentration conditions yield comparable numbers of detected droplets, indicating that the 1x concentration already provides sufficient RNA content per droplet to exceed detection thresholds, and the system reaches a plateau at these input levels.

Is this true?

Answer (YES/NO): NO